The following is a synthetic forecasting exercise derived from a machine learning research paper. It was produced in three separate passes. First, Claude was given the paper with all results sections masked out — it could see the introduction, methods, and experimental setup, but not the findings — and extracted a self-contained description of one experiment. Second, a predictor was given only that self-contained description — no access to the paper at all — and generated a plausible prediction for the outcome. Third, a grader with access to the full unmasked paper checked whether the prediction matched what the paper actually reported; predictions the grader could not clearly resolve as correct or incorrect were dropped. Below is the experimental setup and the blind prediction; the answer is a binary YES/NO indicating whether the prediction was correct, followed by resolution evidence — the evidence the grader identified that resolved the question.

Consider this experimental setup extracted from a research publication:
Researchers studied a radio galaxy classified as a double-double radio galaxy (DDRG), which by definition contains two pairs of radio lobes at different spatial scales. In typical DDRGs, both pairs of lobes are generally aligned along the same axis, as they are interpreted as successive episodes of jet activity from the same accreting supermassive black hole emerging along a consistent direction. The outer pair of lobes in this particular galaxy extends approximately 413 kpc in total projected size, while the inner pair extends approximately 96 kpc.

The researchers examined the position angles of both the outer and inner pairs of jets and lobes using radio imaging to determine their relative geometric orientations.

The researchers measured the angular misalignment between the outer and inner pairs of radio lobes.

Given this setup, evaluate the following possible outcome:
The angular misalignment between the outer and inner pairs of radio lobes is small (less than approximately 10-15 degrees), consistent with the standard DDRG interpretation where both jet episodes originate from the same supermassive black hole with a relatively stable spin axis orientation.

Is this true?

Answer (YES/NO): NO